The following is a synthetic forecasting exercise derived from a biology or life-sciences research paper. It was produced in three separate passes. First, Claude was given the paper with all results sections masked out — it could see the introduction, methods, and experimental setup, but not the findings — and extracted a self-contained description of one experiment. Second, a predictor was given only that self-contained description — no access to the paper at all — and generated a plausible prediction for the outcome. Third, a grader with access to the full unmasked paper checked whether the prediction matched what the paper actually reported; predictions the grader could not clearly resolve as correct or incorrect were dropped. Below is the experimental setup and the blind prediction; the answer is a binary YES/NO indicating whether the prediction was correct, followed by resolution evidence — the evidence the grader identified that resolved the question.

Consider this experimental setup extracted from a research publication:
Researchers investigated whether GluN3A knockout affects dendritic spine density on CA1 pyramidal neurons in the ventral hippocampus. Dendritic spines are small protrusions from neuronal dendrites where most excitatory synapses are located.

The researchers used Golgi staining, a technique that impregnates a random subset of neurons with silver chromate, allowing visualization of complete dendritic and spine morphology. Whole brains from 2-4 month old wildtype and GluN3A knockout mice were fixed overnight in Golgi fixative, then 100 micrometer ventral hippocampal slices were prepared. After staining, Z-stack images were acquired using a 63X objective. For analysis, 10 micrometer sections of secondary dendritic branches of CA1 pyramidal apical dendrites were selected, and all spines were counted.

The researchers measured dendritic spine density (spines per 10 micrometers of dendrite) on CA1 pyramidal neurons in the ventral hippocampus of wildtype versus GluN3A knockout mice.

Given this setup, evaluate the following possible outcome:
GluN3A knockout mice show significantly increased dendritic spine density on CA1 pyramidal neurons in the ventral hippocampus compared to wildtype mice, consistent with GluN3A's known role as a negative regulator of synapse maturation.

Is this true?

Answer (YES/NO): NO